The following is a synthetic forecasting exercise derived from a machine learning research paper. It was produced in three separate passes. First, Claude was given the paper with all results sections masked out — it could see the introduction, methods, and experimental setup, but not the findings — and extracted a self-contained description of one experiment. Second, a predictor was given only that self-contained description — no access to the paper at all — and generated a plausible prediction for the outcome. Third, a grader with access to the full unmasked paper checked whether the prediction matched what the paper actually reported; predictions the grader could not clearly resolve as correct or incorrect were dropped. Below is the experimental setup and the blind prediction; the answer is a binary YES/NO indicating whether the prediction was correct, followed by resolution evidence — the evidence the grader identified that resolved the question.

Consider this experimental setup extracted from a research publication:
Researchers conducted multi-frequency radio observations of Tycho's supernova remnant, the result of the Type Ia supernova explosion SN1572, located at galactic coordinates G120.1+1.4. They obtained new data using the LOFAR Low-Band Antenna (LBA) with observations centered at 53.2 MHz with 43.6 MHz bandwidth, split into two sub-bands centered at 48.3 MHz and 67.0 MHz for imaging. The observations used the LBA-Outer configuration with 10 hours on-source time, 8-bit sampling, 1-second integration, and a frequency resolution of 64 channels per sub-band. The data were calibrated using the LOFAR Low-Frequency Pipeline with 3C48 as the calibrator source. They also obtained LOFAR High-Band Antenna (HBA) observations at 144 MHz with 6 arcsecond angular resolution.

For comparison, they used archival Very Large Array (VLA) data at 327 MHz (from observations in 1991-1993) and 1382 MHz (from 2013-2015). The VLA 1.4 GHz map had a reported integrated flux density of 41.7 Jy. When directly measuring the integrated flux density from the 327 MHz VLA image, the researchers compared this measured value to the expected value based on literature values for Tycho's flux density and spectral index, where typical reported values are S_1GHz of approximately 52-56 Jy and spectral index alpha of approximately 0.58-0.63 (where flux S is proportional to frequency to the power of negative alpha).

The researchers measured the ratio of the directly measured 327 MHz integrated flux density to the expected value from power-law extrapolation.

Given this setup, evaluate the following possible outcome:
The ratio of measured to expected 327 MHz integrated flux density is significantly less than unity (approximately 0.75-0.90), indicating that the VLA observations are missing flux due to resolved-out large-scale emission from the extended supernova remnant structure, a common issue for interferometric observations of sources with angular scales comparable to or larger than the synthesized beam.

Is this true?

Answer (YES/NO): NO